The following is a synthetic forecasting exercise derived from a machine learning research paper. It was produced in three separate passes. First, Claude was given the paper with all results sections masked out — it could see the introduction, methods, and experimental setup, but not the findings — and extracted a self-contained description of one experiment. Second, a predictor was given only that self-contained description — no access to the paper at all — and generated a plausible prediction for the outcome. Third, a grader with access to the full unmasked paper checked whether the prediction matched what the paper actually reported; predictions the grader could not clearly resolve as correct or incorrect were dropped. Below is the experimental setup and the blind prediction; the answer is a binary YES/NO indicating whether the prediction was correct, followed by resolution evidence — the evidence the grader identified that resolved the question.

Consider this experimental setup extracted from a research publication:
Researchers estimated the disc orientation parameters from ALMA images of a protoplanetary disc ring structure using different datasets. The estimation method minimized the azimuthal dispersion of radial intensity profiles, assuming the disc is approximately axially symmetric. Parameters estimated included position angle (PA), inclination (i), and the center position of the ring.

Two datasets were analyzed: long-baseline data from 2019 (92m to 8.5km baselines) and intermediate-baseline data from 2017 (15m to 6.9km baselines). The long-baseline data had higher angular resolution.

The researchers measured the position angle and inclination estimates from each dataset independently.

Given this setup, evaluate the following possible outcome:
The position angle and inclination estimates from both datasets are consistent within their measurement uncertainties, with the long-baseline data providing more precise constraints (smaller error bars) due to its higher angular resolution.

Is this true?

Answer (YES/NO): YES